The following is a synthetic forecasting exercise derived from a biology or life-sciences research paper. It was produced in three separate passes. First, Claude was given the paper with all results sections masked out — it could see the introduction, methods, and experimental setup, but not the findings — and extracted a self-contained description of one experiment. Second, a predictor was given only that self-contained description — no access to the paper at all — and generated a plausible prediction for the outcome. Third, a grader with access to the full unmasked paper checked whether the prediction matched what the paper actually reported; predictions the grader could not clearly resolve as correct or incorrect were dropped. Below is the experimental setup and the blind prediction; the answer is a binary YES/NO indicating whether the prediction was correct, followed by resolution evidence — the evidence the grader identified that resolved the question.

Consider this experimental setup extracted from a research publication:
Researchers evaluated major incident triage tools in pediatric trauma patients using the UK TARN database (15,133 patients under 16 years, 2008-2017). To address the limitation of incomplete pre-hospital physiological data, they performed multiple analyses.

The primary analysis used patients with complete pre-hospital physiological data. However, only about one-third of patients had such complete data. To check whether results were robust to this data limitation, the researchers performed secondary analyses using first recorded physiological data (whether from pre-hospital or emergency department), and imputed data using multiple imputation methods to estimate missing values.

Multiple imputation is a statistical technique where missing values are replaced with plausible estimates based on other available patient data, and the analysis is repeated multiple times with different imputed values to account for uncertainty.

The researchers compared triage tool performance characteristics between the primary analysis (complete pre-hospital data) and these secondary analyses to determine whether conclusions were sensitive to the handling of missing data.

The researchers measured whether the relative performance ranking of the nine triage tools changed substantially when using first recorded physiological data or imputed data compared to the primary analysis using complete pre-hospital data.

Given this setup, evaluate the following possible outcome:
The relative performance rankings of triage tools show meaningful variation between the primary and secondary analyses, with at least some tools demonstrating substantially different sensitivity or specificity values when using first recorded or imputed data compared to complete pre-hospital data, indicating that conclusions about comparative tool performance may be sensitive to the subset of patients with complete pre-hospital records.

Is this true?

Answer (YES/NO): NO